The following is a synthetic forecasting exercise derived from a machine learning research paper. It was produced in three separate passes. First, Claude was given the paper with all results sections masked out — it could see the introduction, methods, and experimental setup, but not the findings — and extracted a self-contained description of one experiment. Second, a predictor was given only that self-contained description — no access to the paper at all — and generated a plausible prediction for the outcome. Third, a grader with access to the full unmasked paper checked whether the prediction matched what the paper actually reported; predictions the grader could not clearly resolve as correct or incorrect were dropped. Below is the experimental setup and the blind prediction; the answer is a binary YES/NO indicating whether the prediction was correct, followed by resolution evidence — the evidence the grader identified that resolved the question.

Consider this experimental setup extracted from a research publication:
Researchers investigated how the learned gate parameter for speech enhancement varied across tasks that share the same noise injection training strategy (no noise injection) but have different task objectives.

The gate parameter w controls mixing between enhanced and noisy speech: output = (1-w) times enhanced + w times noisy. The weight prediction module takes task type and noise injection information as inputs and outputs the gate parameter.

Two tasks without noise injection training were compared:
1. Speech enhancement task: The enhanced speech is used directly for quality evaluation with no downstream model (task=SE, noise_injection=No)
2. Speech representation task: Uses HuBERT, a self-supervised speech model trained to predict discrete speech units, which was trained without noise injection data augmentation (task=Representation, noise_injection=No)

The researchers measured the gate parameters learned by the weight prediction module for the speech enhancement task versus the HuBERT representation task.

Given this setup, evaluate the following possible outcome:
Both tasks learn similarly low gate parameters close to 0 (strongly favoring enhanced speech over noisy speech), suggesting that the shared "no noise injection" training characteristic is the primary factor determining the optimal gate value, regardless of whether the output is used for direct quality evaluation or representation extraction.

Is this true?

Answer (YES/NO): YES